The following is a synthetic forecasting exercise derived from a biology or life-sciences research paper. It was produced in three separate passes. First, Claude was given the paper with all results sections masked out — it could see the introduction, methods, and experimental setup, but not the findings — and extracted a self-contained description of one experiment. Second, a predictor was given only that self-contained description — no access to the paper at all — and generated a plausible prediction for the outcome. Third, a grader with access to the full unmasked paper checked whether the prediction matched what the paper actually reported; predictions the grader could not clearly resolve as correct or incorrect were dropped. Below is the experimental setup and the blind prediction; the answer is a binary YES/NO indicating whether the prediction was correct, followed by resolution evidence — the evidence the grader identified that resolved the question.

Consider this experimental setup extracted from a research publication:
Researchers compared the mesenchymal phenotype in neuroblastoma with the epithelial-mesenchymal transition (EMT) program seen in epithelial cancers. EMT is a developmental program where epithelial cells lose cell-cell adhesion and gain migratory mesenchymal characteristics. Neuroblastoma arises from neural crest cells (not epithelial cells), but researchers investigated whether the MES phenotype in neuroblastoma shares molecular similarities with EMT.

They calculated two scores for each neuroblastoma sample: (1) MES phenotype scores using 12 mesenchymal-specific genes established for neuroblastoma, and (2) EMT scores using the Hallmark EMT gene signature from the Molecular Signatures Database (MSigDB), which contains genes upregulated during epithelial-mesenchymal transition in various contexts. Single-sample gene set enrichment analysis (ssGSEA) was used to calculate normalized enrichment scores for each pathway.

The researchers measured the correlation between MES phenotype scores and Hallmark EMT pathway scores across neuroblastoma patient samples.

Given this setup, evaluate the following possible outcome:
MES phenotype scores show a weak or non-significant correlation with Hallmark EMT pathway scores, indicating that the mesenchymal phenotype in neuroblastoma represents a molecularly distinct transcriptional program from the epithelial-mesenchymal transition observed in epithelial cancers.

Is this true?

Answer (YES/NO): NO